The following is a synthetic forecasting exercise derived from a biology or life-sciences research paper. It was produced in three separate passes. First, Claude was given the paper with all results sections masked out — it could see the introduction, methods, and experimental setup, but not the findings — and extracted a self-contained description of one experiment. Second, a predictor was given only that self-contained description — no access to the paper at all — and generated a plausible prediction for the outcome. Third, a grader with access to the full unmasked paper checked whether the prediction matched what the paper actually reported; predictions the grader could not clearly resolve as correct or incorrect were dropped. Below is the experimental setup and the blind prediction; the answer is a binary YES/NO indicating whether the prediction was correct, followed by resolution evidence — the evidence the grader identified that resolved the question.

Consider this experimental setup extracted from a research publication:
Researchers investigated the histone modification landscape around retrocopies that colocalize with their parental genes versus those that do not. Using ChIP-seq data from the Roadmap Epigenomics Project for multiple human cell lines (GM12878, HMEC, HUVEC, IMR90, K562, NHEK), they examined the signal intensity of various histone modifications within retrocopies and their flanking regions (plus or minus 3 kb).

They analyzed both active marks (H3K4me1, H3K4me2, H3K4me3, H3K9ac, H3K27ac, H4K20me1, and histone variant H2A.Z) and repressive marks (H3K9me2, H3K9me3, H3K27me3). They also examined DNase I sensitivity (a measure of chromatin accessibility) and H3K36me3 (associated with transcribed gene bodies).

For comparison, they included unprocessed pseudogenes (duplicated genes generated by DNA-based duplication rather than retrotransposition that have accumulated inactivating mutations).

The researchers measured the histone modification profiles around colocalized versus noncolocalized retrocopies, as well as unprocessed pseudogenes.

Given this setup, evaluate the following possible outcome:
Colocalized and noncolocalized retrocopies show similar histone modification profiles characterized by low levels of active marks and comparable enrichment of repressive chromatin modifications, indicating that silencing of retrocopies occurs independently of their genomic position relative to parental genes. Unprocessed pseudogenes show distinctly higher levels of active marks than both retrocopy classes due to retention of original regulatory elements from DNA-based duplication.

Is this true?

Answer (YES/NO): NO